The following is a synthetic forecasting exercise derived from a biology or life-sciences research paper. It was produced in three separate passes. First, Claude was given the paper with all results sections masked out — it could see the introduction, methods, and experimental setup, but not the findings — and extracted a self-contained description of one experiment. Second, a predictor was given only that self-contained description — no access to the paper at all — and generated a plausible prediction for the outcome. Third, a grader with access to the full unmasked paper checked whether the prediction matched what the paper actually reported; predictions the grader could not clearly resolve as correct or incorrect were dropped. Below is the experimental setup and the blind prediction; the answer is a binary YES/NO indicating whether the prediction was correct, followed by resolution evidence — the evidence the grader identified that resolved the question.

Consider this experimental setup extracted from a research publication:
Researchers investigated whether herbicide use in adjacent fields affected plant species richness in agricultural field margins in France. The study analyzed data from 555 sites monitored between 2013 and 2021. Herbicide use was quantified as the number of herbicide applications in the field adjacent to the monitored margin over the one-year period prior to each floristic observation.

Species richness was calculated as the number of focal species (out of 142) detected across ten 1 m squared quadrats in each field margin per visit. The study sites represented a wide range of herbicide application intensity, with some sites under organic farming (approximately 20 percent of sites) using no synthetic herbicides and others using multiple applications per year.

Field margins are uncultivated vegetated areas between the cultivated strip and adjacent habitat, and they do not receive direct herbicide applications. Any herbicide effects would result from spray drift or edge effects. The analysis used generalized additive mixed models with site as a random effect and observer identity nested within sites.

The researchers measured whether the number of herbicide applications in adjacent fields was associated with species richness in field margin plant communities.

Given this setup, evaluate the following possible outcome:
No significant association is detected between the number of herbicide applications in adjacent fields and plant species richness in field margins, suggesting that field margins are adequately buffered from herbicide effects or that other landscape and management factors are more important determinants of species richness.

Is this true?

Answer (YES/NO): YES